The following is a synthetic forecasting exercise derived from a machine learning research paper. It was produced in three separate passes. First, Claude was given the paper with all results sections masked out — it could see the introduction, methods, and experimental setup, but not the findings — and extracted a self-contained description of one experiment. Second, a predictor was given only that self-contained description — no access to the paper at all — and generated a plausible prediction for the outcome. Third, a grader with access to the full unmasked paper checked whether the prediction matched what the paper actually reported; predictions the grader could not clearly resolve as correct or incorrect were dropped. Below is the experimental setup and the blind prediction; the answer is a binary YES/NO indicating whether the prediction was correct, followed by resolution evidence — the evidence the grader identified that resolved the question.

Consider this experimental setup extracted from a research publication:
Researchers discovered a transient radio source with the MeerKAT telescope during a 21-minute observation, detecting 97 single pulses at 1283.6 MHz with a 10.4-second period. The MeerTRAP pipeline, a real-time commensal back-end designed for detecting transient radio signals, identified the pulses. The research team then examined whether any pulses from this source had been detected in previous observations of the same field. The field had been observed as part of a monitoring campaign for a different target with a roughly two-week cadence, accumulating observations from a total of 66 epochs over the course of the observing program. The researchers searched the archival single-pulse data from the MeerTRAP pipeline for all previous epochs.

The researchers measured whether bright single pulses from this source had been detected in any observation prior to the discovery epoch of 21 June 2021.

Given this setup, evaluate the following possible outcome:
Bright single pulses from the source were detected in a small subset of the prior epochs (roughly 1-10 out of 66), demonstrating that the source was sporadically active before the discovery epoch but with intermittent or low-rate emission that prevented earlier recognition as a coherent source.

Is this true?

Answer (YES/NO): NO